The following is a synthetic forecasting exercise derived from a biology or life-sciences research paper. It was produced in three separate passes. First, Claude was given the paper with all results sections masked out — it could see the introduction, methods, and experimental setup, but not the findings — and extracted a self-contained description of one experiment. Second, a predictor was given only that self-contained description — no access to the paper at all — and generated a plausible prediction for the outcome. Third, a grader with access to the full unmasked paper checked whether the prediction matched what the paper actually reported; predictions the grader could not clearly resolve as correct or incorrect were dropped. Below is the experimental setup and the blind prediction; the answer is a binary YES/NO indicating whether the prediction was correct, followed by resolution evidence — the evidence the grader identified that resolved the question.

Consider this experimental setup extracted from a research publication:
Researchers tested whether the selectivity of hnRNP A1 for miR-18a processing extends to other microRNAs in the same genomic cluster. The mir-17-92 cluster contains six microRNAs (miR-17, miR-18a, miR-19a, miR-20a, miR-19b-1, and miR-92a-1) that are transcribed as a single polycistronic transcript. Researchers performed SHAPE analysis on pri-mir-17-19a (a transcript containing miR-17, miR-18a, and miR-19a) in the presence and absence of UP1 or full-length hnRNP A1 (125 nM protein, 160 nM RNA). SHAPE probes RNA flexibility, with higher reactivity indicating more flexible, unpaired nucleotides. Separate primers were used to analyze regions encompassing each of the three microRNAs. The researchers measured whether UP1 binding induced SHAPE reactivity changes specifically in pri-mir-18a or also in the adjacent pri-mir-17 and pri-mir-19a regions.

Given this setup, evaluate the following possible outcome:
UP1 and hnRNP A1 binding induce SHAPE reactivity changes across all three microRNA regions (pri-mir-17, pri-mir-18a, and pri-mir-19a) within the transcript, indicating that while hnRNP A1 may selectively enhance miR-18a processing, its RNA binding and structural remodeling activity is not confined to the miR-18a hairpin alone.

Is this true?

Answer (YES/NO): NO